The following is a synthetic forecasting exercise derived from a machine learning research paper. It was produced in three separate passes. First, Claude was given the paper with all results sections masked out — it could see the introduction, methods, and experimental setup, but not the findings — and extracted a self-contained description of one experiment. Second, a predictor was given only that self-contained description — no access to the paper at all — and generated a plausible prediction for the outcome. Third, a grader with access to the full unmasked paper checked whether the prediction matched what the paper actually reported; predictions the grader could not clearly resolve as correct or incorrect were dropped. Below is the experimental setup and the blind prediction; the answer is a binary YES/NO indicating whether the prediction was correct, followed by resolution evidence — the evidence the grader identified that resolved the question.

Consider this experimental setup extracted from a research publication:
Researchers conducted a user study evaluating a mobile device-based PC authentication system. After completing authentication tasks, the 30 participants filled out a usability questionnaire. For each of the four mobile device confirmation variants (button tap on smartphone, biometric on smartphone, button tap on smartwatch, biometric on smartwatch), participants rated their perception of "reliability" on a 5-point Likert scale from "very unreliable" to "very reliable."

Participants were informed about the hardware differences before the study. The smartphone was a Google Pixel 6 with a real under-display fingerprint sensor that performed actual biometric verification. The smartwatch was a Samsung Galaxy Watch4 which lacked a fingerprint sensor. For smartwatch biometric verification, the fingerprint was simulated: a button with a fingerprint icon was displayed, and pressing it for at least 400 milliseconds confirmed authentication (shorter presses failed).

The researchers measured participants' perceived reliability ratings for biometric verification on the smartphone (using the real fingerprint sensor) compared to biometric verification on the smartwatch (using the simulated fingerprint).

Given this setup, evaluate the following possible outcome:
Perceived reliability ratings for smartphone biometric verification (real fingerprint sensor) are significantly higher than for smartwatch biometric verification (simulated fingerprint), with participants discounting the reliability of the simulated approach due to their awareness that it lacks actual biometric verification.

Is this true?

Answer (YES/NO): NO